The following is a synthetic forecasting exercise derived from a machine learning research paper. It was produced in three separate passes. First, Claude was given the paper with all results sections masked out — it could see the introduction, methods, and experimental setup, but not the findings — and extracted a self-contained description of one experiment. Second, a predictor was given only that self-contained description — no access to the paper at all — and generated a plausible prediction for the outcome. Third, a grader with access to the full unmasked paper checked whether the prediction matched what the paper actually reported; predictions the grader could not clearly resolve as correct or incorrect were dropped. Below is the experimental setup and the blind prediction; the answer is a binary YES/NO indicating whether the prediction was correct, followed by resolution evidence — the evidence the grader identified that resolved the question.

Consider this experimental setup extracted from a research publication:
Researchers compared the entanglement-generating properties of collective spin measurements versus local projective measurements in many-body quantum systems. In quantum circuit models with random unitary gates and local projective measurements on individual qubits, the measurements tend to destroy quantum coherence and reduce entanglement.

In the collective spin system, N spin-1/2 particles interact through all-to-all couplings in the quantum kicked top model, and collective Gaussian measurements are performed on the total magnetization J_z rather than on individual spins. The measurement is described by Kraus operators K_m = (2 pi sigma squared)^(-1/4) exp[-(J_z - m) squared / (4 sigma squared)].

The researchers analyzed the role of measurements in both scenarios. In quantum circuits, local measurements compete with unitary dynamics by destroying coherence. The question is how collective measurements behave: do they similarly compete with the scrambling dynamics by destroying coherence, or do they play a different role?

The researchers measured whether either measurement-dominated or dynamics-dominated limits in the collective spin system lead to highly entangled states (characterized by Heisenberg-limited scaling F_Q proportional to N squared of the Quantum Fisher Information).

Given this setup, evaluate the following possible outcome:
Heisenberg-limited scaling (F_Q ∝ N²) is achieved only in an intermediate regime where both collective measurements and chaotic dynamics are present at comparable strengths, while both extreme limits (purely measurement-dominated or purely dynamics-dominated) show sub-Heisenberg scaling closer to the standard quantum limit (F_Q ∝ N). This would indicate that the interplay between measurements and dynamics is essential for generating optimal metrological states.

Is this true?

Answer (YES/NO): NO